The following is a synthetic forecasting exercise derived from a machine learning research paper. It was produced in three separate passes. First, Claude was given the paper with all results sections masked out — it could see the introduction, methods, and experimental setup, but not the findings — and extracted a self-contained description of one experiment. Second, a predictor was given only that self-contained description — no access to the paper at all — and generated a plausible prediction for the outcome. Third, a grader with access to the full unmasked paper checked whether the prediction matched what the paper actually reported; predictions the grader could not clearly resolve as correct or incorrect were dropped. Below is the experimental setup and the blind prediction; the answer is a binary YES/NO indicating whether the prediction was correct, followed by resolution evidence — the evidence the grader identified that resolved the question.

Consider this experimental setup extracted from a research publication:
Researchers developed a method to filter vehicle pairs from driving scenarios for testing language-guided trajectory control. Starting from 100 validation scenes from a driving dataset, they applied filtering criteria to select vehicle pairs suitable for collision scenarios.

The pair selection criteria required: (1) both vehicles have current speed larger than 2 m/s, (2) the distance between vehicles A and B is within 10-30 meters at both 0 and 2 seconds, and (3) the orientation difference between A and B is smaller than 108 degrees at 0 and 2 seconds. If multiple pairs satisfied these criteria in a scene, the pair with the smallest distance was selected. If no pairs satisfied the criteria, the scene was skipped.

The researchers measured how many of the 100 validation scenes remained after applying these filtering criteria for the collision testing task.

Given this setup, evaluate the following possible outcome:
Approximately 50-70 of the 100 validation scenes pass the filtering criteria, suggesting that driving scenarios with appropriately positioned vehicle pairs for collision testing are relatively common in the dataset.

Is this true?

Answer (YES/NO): YES